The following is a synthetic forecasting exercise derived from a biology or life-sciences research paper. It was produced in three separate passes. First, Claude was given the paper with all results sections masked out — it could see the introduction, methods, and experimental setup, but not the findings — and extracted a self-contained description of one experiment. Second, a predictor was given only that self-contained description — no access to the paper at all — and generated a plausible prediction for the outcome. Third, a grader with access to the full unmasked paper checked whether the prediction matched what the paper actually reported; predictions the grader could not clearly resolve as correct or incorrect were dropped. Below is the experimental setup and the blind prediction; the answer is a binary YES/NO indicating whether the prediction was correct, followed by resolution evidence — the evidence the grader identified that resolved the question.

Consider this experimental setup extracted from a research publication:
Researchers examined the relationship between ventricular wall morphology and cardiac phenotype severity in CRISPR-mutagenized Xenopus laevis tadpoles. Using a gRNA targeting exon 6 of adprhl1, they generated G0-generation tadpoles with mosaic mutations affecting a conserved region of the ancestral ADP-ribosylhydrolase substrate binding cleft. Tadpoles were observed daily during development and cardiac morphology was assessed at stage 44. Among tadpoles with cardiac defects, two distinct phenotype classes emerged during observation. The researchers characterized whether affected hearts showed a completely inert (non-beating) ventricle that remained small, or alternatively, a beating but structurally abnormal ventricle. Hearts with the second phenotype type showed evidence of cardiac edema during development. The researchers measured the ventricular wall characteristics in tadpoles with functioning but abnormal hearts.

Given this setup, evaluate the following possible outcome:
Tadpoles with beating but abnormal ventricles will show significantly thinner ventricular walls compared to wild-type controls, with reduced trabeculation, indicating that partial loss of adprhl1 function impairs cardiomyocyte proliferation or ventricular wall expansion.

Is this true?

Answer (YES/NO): NO